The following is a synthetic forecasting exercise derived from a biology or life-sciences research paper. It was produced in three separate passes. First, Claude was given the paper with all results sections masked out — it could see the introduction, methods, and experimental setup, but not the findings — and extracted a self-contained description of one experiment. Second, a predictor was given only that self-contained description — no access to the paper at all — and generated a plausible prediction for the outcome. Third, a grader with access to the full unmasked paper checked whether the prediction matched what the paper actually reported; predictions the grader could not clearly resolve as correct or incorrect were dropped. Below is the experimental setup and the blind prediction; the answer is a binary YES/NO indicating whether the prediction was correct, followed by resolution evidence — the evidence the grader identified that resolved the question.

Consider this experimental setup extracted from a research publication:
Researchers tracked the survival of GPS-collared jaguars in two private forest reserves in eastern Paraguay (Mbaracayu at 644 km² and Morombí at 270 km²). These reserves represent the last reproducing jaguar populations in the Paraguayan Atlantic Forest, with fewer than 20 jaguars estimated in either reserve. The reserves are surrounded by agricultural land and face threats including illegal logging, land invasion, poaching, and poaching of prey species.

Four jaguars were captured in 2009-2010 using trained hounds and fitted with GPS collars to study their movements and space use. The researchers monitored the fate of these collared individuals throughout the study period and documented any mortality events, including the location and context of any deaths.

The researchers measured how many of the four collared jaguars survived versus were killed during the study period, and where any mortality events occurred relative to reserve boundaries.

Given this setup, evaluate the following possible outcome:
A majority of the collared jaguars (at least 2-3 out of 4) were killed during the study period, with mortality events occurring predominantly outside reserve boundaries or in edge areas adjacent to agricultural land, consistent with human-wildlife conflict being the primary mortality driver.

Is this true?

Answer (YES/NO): NO